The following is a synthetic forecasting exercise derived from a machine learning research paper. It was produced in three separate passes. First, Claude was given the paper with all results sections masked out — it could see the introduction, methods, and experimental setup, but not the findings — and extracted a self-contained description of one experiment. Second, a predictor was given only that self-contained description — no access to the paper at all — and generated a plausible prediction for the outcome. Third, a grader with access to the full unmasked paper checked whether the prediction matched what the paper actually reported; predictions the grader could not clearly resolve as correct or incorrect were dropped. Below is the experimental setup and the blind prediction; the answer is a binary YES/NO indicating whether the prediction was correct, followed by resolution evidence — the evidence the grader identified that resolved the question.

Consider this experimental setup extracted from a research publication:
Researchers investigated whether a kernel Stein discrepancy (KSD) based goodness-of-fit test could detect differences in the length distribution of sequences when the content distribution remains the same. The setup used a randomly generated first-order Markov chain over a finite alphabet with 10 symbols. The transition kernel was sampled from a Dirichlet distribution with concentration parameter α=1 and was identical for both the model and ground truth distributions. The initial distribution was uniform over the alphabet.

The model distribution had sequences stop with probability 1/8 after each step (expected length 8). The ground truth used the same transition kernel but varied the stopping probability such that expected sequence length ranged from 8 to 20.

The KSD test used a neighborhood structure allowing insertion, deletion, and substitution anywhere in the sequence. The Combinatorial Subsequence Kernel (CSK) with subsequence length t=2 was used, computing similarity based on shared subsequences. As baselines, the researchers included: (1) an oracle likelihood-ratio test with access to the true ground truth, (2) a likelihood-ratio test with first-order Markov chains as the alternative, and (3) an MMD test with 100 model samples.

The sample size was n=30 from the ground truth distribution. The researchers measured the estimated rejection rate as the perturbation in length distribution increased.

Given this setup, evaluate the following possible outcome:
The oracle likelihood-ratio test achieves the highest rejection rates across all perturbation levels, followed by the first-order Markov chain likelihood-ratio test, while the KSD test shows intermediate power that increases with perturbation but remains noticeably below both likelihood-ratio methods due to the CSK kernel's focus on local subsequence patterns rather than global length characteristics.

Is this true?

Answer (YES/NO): NO